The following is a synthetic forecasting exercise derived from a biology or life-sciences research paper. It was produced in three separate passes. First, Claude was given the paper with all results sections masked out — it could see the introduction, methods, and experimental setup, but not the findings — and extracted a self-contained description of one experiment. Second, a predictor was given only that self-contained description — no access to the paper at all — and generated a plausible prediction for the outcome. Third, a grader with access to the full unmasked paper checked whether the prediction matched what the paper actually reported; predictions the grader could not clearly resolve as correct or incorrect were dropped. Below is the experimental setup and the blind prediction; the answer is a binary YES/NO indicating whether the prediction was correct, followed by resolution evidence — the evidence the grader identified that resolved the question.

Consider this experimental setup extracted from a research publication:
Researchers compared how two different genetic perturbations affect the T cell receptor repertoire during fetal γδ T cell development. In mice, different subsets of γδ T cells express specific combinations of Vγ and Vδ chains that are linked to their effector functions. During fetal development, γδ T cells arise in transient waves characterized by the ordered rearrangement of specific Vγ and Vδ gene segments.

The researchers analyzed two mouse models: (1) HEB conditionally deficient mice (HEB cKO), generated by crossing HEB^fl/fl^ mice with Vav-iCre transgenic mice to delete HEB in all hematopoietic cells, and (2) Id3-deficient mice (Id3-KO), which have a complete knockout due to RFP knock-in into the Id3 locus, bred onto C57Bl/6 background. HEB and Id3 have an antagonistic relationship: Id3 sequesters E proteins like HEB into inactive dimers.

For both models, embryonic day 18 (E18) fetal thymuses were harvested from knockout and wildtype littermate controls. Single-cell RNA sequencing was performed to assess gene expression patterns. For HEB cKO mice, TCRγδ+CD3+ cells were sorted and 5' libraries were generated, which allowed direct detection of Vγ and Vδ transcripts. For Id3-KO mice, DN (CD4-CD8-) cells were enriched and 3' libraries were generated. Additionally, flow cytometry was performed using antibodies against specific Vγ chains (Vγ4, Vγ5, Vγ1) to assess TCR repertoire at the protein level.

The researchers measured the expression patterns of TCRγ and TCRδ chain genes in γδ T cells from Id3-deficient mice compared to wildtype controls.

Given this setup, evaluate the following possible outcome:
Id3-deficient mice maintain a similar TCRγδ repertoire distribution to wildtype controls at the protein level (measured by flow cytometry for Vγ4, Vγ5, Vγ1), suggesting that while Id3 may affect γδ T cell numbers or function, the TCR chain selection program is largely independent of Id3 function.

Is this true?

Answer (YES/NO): YES